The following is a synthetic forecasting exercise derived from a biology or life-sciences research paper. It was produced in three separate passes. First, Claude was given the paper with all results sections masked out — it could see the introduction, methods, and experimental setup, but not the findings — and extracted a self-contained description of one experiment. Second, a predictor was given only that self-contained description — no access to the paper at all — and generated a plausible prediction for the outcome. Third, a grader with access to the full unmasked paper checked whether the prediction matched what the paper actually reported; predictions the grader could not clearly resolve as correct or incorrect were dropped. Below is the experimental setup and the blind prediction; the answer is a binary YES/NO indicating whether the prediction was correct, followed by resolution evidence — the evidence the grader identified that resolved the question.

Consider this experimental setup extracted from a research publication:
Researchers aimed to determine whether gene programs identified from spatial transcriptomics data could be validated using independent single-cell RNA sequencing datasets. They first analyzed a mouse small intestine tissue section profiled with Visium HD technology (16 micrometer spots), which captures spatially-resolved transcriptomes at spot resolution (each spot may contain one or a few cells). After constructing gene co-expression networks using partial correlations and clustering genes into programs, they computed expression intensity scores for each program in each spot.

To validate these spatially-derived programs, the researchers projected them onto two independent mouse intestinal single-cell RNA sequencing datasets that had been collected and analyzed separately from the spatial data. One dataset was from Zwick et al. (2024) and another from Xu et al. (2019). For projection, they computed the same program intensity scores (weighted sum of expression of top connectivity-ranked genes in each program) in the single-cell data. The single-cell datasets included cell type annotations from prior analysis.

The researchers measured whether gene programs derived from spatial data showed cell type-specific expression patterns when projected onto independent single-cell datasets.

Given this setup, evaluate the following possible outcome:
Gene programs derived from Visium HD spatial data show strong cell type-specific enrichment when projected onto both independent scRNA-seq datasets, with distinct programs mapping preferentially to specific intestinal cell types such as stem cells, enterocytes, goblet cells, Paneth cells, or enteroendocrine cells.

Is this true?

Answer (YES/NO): YES